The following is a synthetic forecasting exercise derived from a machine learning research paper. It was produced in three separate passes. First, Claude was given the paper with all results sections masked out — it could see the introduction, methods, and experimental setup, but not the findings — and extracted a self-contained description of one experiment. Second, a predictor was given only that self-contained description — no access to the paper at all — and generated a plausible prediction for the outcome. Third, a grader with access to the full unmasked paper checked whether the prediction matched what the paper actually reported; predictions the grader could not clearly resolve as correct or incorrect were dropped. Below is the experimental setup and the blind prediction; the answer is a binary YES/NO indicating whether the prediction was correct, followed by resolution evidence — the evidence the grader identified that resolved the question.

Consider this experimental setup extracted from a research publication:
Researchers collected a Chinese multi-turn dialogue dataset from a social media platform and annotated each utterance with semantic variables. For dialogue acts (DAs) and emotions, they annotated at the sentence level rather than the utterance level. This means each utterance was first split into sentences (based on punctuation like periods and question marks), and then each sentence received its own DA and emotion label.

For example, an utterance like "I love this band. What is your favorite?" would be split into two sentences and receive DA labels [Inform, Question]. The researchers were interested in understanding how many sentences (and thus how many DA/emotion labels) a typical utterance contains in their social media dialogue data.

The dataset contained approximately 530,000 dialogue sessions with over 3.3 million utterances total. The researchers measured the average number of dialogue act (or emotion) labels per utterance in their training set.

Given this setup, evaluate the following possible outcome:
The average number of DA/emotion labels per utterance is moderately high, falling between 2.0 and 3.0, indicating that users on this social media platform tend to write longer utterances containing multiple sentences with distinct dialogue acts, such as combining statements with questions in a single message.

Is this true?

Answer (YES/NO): NO